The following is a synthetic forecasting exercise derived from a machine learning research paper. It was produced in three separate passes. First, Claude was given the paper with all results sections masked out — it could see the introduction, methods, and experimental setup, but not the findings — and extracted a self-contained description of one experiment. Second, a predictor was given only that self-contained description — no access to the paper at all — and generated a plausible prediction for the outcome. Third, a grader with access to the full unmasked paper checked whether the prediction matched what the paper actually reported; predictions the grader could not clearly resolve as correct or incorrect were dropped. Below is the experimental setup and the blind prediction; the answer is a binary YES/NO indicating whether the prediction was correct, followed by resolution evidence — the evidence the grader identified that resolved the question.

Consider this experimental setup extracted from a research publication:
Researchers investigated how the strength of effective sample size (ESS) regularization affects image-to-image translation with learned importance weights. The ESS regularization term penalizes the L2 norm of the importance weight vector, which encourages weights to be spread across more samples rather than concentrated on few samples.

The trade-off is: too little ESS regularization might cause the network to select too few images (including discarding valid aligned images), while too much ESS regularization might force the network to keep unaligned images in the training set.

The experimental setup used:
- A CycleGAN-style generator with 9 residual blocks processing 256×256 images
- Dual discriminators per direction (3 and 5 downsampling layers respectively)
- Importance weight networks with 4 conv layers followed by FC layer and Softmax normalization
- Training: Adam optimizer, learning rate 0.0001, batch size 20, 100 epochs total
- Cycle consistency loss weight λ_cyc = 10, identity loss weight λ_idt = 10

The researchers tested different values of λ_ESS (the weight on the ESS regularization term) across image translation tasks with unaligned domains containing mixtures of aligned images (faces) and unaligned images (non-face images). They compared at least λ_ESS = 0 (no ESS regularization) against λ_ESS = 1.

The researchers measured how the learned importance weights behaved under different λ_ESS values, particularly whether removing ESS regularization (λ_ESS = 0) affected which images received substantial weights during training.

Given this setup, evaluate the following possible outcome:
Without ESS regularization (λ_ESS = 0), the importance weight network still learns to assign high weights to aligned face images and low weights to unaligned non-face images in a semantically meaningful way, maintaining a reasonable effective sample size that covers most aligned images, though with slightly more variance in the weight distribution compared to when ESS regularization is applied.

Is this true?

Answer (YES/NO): NO